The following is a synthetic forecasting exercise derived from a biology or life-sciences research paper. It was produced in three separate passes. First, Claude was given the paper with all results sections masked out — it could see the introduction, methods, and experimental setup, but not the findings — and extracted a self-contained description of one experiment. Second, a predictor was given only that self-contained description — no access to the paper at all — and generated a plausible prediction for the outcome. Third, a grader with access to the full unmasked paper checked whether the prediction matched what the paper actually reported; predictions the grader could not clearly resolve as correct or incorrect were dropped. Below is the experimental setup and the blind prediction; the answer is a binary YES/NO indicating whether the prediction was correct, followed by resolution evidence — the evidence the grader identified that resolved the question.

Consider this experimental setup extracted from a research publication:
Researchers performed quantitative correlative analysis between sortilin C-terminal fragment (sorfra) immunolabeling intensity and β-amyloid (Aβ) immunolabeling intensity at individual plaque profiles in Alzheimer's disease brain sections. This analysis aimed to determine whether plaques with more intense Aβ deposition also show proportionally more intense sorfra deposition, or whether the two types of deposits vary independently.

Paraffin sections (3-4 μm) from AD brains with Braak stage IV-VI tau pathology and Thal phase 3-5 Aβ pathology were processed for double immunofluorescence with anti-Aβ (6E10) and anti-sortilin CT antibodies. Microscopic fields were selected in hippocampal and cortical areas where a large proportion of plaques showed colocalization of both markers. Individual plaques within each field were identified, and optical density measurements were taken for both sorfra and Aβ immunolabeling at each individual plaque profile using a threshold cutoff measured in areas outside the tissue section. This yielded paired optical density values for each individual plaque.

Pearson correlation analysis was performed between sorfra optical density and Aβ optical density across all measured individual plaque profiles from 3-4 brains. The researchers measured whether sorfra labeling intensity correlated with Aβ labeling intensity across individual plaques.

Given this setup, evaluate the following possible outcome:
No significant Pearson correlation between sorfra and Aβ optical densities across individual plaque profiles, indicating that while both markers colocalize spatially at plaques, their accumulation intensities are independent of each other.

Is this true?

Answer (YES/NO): NO